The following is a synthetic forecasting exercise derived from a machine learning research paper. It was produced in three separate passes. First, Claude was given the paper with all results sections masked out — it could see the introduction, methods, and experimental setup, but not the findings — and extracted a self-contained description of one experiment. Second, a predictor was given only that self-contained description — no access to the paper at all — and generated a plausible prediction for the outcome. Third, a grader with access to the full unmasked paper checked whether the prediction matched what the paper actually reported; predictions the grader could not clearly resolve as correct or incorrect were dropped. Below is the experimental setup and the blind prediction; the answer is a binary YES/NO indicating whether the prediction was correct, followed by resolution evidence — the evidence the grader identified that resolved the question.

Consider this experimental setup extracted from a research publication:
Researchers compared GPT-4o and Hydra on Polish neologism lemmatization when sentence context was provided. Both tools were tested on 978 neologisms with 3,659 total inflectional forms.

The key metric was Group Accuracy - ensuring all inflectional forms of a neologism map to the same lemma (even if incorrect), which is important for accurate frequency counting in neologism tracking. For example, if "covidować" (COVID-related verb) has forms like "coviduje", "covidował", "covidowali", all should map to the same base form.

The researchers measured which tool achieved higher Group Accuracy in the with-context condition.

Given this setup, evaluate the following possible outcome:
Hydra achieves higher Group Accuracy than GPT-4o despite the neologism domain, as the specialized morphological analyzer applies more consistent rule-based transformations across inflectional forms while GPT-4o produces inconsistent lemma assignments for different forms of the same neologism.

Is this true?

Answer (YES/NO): NO